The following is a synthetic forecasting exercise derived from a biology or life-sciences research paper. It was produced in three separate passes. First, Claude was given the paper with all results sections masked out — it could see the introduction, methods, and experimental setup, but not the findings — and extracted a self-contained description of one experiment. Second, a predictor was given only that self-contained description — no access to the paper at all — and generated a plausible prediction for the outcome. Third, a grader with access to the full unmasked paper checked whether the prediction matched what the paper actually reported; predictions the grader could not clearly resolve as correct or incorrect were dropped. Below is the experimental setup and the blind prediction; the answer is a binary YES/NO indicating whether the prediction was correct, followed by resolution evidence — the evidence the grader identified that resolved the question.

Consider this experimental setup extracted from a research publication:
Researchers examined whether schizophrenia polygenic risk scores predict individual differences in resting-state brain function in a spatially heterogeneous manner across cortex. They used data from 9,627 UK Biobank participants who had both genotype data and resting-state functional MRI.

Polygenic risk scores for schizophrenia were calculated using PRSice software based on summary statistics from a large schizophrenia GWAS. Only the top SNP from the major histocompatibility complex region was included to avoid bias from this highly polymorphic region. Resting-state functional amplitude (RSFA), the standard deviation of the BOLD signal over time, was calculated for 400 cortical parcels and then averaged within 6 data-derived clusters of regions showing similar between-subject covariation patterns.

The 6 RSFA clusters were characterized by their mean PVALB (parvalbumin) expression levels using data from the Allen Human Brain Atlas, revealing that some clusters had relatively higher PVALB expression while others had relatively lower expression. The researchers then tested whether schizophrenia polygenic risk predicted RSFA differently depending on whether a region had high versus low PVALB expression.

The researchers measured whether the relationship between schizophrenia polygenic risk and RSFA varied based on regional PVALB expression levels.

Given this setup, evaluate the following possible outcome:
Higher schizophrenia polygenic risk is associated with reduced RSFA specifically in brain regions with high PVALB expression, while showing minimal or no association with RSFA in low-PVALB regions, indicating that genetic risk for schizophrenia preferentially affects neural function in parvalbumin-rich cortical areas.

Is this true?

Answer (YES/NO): YES